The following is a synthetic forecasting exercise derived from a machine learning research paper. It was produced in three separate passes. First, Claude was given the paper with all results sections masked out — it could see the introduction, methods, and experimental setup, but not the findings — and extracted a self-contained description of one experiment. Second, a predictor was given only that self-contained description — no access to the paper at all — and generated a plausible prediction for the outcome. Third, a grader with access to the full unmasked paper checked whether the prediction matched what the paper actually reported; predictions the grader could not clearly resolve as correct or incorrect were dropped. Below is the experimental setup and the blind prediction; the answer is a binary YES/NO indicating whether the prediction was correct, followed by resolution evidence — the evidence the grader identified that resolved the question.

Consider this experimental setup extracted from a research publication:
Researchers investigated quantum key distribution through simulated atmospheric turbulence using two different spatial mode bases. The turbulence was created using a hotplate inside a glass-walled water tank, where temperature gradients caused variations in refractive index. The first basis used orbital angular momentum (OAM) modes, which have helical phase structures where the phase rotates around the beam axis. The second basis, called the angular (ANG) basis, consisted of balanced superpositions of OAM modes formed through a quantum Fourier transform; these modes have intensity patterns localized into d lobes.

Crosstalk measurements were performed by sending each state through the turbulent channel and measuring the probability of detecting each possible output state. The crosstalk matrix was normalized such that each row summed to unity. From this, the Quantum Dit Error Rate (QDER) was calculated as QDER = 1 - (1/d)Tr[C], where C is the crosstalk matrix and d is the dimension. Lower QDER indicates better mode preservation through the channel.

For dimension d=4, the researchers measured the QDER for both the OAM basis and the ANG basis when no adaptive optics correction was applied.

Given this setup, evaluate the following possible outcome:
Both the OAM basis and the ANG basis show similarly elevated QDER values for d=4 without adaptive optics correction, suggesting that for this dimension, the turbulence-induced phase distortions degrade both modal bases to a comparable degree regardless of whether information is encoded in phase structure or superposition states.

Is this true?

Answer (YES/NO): NO